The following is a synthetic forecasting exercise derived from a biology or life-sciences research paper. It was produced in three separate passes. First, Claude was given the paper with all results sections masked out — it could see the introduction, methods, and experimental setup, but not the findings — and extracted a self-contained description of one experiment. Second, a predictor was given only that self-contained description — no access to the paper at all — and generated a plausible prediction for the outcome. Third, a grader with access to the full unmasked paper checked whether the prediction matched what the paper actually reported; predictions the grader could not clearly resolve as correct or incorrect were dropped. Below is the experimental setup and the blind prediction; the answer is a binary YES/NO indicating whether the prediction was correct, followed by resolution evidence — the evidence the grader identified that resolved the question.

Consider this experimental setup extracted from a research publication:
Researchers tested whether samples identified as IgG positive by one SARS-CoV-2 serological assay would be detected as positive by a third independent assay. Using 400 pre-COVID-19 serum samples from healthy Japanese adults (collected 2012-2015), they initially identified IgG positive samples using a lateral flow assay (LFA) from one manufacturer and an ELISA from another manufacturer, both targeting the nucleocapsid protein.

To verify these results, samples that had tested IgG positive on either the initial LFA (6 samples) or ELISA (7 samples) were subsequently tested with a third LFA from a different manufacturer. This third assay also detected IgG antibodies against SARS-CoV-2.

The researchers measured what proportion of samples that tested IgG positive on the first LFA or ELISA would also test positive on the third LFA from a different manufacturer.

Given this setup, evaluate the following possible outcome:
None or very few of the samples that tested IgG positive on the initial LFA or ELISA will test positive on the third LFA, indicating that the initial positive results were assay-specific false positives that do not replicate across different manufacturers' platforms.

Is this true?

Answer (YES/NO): YES